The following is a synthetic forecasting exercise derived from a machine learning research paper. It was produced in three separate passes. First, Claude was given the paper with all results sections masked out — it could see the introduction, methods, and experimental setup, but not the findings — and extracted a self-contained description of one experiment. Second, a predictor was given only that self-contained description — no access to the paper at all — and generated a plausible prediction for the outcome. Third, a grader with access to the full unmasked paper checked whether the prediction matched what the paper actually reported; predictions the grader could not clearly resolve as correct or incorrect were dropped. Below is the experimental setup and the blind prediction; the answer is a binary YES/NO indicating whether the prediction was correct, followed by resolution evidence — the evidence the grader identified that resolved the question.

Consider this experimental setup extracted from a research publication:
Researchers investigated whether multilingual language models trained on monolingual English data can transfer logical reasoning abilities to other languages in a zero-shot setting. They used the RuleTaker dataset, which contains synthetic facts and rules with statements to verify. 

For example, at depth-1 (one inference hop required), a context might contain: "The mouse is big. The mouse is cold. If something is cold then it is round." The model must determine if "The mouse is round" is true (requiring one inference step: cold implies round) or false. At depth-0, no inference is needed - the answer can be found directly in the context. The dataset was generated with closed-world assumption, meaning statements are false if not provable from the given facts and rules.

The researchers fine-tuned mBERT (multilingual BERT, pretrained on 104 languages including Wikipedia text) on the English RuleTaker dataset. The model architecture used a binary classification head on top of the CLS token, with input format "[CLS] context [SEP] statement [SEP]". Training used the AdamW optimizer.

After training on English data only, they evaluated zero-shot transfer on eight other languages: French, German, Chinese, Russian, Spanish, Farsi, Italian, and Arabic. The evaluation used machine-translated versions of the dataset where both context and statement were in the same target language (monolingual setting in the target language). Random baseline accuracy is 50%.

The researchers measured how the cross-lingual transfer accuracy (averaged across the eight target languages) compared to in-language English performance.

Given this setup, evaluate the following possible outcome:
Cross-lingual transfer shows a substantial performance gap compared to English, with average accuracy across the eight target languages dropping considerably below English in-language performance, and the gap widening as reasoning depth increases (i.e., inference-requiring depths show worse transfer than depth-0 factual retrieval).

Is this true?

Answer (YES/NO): YES